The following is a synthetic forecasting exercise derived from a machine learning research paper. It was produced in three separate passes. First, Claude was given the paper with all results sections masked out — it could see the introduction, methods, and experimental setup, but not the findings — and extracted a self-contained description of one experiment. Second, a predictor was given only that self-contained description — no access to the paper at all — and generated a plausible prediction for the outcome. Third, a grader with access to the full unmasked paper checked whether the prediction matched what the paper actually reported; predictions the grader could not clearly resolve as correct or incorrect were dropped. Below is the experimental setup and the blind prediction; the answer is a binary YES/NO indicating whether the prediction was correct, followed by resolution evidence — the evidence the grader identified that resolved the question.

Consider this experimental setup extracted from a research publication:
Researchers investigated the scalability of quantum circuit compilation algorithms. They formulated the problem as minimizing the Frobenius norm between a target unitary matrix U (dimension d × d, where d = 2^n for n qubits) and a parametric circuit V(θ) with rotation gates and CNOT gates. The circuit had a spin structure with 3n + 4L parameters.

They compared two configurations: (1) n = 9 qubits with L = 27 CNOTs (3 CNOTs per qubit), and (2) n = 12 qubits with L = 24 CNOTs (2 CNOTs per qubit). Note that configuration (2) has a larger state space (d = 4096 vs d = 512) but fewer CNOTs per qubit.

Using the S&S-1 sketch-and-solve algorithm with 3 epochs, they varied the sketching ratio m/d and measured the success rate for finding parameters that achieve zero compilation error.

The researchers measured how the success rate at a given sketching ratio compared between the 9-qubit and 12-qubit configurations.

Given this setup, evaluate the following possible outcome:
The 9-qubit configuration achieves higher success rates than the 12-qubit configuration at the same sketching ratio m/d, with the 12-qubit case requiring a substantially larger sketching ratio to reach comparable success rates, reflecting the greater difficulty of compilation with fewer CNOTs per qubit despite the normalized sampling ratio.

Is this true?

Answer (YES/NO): NO